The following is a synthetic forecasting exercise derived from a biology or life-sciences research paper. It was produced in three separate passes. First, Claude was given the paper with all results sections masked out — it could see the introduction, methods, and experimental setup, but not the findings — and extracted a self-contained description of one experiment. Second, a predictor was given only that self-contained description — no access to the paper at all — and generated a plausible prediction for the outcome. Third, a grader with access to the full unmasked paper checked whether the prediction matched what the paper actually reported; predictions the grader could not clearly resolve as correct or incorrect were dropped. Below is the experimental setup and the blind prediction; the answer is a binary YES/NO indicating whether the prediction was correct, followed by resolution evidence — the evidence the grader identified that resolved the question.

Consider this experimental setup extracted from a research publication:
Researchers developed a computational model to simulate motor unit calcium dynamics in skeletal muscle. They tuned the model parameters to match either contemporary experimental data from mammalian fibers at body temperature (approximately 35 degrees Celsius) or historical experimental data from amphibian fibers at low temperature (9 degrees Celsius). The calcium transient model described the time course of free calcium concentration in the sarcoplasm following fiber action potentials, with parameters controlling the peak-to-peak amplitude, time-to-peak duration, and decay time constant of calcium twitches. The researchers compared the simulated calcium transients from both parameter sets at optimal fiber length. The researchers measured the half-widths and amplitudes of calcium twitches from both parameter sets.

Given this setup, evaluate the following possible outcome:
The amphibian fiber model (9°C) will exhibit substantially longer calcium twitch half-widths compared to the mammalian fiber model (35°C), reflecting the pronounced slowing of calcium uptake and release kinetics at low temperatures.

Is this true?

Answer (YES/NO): YES